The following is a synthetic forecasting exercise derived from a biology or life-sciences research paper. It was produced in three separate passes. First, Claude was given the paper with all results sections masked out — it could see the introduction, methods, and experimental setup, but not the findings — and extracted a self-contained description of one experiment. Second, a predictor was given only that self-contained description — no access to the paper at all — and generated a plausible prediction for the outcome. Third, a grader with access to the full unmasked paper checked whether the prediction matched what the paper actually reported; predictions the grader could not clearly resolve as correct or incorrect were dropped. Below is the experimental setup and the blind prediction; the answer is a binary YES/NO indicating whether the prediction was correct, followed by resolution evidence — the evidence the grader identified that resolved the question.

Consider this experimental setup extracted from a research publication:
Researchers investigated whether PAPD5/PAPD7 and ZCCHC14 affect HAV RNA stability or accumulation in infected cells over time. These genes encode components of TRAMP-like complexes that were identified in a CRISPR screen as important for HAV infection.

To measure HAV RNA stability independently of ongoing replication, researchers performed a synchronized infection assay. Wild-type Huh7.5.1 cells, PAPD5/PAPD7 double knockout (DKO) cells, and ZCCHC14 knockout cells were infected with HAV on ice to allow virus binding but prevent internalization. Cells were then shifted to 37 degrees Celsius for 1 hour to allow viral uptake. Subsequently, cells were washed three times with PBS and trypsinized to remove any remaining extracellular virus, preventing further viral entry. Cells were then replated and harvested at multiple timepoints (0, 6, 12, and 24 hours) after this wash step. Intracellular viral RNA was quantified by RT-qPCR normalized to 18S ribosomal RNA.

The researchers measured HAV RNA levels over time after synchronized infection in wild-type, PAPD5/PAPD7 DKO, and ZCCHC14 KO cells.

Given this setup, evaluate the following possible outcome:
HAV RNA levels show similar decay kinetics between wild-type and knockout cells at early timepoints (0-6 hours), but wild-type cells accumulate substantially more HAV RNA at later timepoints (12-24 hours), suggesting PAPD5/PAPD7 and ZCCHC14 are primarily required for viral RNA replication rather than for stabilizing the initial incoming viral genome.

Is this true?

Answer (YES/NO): NO